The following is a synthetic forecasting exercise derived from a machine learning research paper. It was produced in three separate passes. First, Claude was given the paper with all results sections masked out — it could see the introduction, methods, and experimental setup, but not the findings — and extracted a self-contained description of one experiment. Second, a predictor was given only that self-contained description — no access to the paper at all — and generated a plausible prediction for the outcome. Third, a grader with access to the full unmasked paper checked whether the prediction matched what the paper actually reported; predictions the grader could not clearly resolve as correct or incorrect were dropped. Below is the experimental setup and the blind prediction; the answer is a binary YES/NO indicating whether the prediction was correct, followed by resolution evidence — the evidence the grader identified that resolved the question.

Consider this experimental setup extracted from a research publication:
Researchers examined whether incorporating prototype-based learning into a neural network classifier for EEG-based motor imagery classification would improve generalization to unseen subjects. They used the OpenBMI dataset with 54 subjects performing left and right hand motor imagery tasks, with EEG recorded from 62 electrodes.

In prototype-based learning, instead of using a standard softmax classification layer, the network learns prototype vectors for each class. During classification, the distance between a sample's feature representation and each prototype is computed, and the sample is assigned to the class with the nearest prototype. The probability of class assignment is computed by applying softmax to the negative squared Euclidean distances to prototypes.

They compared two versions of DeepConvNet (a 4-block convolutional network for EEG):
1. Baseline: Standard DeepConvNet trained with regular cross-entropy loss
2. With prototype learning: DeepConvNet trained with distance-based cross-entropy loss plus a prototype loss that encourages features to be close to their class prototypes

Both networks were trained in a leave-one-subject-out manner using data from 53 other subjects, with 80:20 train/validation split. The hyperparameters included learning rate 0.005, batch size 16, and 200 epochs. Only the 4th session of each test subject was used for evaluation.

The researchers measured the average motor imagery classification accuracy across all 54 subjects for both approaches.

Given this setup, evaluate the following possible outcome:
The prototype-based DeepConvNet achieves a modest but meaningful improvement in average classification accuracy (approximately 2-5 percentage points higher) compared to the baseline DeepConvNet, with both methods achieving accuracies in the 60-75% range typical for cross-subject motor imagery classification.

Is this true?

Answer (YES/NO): NO